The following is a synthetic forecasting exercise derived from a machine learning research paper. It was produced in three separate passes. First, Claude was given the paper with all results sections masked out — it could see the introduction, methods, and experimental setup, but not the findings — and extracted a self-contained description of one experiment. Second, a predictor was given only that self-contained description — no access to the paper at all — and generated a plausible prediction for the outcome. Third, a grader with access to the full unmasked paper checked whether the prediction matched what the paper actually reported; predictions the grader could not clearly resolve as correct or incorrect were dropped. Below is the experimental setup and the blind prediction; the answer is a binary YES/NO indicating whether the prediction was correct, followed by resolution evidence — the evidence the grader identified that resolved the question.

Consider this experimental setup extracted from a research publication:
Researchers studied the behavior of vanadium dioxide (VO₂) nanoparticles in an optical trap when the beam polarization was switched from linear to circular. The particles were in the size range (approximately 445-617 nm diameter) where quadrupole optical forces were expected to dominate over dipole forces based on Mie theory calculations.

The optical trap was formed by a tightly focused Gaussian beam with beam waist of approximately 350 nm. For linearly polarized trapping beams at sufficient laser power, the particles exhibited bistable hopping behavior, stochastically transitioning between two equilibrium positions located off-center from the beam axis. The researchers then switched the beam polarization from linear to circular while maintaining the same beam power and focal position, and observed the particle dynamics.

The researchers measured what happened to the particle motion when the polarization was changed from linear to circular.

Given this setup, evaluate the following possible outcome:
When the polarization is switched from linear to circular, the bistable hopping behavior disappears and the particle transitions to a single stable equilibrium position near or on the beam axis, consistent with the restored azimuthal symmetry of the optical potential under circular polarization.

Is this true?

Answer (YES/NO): NO